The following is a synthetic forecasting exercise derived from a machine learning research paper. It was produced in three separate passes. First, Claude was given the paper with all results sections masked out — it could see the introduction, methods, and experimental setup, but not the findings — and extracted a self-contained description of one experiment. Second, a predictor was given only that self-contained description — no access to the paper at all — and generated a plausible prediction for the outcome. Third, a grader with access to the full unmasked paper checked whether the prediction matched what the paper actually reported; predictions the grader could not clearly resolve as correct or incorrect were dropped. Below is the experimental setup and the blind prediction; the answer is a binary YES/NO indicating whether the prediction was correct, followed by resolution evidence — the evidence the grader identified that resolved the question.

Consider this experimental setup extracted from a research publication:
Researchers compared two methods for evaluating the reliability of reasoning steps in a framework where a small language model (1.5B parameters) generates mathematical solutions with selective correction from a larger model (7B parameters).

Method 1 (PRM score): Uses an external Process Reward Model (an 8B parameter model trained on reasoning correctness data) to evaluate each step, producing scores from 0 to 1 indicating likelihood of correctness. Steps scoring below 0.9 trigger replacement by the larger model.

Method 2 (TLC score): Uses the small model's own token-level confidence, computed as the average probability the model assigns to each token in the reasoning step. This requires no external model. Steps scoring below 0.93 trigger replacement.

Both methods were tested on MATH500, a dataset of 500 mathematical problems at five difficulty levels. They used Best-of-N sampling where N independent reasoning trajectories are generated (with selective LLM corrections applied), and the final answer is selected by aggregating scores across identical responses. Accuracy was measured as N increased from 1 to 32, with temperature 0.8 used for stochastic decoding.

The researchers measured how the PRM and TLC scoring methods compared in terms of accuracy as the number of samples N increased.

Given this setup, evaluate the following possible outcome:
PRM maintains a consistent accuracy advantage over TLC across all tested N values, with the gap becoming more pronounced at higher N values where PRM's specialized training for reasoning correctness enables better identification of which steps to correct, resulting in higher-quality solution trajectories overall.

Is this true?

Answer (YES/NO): NO